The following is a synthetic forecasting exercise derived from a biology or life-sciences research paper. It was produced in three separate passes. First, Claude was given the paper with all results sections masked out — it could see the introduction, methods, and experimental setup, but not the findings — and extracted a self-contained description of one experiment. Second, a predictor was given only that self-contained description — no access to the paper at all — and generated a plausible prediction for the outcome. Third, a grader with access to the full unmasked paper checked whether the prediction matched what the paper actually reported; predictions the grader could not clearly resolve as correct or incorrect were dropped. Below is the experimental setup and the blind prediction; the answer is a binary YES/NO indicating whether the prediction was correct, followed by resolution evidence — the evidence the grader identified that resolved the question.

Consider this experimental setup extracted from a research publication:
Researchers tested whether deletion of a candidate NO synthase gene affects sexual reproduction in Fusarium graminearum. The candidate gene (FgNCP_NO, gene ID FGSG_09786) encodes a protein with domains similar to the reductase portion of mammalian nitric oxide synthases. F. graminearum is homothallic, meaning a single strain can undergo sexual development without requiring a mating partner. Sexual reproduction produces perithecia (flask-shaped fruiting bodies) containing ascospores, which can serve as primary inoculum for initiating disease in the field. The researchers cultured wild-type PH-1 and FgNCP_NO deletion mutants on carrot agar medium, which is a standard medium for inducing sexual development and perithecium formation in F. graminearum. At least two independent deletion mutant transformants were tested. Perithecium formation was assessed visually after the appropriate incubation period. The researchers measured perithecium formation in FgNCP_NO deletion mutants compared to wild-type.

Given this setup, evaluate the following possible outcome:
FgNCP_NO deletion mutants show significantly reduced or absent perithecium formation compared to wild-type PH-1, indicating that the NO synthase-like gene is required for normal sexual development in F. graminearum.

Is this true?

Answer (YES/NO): YES